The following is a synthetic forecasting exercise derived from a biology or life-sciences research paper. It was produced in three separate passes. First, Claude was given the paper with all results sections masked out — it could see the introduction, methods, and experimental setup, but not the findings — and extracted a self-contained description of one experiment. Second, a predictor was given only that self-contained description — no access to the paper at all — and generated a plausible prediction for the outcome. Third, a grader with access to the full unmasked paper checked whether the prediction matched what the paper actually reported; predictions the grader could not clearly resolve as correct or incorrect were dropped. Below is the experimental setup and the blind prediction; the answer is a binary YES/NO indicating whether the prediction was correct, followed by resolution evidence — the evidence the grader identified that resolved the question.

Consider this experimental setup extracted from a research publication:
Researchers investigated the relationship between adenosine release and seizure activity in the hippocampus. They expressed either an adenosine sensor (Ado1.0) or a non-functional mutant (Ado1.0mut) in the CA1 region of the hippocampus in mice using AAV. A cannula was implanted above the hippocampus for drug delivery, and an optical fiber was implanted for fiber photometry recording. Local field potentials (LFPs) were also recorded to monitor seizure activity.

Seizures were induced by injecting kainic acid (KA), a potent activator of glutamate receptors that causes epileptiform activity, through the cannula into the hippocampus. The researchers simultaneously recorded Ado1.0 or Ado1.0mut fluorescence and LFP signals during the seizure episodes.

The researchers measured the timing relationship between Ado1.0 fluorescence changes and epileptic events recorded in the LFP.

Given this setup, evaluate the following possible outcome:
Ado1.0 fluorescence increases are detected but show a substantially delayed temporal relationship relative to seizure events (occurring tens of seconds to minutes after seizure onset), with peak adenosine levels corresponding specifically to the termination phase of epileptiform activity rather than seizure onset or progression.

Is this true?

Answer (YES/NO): YES